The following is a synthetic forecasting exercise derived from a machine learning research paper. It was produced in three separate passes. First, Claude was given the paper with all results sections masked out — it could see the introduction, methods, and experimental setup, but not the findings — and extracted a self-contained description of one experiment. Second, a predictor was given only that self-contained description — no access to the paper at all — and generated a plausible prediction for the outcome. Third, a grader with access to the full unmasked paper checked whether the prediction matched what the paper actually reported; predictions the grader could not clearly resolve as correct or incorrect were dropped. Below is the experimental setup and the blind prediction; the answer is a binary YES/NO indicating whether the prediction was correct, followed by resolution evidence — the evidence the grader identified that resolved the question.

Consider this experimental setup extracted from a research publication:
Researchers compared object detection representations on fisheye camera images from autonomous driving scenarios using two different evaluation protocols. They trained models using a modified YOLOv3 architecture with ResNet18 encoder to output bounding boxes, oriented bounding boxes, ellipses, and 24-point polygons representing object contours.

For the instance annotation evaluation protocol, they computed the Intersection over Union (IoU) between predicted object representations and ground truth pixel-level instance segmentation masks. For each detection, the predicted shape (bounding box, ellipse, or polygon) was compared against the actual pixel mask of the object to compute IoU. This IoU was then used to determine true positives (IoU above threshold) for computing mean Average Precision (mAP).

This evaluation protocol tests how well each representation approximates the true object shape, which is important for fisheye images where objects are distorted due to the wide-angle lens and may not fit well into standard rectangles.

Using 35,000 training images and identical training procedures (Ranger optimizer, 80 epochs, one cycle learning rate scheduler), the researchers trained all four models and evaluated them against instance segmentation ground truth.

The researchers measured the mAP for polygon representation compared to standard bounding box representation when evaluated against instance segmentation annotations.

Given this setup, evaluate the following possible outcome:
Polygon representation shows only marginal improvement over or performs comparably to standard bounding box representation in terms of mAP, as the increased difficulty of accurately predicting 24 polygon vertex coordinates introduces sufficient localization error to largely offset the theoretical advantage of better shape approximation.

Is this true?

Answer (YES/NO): NO